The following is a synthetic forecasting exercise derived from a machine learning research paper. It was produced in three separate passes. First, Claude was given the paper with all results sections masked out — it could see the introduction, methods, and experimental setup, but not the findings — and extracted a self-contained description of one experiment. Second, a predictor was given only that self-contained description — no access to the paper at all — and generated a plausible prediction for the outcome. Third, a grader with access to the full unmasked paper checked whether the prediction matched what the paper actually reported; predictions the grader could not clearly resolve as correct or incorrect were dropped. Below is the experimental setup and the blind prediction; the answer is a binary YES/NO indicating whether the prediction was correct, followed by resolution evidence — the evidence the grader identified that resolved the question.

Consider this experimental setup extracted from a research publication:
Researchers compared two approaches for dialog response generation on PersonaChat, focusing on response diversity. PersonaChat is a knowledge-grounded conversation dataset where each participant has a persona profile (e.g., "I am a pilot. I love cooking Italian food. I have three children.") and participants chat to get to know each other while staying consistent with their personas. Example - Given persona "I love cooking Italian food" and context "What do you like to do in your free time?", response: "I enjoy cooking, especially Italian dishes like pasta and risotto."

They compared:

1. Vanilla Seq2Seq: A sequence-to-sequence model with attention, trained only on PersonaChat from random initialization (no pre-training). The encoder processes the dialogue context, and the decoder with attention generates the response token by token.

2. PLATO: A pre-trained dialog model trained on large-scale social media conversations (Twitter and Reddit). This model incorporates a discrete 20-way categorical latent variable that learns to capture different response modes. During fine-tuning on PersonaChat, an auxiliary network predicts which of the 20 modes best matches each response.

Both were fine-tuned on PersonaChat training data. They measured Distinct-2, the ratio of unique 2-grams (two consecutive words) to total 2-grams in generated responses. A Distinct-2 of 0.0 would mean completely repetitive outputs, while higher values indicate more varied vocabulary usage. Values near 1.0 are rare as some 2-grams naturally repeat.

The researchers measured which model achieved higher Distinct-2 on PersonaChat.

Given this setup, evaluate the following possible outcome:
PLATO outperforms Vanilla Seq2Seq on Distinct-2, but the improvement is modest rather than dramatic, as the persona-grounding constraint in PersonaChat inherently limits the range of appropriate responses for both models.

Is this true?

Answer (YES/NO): NO